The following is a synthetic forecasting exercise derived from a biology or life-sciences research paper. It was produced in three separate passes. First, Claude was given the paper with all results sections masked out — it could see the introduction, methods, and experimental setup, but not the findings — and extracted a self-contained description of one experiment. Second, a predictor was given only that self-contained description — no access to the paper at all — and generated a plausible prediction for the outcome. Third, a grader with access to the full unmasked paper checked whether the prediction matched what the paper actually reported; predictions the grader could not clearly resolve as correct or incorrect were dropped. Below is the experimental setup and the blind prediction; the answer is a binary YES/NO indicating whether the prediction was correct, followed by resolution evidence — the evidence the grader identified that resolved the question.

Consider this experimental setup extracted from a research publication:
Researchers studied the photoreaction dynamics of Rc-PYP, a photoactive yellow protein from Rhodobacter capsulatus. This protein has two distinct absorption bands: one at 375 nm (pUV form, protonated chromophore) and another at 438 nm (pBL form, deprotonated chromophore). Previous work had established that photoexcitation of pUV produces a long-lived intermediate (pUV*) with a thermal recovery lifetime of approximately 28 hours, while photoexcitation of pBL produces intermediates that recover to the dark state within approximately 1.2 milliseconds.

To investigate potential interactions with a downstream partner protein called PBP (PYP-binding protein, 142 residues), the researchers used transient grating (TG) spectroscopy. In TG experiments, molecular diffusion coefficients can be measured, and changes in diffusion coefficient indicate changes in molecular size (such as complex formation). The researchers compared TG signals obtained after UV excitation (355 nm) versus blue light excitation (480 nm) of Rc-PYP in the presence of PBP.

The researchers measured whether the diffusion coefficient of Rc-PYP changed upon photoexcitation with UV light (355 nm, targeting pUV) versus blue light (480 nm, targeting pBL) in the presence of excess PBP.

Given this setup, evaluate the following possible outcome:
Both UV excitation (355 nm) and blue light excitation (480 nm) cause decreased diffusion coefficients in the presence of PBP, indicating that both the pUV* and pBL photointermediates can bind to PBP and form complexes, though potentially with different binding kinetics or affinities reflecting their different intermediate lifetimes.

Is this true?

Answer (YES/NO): NO